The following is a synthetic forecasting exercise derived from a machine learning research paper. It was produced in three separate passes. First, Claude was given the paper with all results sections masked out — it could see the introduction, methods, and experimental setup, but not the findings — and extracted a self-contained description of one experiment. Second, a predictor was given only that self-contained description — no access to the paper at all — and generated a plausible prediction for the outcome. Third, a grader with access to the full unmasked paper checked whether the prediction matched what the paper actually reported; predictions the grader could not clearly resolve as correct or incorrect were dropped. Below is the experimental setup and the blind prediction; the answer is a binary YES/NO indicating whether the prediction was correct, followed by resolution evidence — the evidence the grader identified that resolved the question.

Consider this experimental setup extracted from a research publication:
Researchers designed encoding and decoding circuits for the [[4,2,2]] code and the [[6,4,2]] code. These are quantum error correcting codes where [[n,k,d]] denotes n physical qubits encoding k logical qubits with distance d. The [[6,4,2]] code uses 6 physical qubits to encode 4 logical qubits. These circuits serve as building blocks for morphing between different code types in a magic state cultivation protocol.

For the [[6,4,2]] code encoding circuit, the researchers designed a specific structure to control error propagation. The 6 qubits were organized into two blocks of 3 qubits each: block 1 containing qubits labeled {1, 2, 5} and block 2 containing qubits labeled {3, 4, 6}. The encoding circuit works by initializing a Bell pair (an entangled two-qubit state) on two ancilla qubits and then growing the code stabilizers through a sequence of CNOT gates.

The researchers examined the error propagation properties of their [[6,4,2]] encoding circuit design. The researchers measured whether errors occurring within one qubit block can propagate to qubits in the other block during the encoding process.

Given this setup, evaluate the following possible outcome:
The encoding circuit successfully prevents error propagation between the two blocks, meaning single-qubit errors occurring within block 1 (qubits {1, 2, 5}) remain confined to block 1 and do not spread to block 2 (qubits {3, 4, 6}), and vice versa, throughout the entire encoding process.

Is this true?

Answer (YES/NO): YES